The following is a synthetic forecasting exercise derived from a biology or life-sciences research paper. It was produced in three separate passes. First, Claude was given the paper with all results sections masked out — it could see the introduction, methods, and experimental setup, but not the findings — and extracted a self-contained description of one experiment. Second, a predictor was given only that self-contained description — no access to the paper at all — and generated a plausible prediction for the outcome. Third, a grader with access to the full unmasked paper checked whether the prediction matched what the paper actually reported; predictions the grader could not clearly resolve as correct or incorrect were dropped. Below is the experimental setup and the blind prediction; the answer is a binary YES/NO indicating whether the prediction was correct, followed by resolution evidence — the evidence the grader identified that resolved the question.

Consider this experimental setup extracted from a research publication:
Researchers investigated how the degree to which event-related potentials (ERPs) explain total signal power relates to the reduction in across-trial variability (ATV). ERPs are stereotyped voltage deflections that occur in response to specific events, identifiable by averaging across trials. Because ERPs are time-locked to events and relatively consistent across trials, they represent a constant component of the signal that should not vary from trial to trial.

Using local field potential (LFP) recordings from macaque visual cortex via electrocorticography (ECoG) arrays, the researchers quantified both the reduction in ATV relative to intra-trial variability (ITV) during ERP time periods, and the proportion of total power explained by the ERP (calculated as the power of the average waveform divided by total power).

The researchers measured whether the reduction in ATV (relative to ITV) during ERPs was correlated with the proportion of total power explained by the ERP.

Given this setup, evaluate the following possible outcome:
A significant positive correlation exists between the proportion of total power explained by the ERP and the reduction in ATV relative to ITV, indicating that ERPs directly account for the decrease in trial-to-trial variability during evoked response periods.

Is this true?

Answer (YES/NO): YES